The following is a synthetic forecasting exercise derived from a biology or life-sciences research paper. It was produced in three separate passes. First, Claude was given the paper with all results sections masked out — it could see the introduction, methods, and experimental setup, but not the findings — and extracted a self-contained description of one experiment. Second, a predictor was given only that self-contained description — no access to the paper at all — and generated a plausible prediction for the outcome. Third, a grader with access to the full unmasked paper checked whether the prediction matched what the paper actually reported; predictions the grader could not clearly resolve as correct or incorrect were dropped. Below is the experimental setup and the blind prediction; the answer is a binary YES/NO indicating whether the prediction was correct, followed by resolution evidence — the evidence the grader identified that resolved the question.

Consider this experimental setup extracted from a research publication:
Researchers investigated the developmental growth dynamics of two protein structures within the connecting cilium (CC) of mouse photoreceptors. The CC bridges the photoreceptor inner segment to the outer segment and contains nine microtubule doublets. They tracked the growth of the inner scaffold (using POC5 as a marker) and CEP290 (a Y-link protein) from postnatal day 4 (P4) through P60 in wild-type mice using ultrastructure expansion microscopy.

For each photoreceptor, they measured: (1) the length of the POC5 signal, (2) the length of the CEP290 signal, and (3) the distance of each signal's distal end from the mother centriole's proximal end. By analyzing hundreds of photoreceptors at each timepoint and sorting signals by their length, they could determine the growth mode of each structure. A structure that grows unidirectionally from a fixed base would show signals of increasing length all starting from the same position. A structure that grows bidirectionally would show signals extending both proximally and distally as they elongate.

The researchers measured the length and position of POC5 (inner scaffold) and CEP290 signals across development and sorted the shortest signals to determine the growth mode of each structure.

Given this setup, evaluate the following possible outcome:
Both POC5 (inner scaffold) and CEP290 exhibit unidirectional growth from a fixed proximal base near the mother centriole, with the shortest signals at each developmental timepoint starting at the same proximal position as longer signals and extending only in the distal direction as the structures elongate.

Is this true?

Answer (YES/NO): NO